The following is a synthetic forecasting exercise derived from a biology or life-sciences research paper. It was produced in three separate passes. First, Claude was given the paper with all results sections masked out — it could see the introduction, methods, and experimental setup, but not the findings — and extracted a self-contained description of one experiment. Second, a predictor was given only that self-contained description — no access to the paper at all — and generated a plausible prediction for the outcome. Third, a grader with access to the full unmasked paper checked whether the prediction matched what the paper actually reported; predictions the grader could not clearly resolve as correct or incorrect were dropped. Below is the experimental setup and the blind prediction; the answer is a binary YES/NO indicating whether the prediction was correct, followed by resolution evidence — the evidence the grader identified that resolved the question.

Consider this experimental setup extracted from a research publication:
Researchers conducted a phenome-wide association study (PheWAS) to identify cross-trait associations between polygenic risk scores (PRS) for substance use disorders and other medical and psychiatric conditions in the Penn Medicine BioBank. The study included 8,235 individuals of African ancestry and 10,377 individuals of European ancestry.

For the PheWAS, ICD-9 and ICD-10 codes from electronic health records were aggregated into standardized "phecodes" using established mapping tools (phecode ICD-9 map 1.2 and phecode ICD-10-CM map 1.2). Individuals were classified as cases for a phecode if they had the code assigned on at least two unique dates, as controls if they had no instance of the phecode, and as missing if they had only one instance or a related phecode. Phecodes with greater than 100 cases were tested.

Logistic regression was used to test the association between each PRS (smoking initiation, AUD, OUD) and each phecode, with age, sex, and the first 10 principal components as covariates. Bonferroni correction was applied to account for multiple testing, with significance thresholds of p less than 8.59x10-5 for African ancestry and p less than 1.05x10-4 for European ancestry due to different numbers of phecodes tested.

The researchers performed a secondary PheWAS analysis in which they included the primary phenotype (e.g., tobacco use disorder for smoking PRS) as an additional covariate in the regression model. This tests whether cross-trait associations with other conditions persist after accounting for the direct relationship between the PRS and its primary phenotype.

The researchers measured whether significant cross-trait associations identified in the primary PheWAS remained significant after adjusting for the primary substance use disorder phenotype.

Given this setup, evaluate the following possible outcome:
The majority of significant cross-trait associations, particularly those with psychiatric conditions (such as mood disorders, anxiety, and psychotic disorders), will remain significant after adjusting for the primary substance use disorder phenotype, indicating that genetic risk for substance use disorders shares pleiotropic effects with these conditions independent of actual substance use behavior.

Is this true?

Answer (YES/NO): NO